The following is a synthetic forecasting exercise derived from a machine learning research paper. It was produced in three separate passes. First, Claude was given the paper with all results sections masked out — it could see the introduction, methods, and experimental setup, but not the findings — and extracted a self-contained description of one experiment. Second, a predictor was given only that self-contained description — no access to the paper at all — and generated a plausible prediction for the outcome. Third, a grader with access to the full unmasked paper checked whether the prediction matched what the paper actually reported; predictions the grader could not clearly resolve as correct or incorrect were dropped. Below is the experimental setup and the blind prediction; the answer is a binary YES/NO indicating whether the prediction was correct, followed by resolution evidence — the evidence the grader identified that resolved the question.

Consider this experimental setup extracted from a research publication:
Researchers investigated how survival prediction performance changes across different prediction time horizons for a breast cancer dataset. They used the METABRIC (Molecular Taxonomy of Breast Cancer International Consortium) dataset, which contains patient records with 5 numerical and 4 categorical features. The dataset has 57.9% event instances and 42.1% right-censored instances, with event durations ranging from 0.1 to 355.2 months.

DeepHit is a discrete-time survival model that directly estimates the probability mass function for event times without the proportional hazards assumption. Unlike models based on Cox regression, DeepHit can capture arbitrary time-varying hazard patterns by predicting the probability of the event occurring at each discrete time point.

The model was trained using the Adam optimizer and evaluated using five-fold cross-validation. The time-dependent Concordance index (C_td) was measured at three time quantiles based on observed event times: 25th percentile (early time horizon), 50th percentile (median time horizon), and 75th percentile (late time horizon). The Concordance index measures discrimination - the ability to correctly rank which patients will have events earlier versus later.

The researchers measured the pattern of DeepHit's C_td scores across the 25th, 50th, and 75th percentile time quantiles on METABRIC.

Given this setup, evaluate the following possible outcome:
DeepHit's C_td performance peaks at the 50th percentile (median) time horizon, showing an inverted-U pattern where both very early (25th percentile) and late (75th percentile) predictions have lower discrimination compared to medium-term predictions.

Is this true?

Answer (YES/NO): NO